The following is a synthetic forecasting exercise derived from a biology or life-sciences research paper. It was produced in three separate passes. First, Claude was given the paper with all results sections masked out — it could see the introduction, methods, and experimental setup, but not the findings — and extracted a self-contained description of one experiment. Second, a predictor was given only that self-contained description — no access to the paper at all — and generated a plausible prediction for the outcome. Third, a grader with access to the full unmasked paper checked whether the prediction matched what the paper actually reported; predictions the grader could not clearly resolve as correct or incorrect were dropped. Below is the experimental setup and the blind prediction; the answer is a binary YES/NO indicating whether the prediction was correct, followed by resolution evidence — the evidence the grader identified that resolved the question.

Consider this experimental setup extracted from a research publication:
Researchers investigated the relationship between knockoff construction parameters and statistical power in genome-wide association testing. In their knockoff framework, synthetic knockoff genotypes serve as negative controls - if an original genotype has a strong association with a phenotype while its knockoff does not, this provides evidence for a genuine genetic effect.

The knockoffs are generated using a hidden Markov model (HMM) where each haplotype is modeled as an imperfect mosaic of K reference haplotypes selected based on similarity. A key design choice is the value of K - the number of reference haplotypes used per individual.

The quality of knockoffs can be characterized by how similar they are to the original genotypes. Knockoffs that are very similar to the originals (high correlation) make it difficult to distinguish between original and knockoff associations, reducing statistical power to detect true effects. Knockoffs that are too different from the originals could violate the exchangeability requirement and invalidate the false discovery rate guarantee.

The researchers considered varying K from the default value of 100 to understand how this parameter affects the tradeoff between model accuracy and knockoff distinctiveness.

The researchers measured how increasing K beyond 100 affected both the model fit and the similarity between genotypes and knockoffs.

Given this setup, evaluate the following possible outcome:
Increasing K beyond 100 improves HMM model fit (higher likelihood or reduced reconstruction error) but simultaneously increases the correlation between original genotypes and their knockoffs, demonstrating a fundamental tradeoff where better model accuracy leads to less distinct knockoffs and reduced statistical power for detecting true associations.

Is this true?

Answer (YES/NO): YES